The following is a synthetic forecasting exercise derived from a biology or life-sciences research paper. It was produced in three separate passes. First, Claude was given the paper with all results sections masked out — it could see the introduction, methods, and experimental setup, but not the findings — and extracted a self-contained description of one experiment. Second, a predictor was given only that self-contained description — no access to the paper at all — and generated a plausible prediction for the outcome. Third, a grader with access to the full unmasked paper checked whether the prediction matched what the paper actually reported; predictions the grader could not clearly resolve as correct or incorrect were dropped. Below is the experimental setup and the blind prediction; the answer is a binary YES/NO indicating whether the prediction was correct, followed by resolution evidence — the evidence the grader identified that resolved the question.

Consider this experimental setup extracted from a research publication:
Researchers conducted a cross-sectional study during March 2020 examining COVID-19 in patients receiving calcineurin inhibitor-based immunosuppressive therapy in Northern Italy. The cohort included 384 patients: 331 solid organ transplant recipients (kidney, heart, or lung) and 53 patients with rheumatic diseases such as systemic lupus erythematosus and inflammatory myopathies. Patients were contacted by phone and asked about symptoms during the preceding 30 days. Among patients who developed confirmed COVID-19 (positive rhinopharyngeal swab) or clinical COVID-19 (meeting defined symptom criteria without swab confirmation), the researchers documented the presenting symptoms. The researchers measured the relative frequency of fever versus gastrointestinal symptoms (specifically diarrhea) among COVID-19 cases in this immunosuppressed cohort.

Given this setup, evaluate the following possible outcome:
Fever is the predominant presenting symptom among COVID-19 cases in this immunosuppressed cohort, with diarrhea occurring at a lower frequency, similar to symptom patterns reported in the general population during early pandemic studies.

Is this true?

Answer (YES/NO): NO